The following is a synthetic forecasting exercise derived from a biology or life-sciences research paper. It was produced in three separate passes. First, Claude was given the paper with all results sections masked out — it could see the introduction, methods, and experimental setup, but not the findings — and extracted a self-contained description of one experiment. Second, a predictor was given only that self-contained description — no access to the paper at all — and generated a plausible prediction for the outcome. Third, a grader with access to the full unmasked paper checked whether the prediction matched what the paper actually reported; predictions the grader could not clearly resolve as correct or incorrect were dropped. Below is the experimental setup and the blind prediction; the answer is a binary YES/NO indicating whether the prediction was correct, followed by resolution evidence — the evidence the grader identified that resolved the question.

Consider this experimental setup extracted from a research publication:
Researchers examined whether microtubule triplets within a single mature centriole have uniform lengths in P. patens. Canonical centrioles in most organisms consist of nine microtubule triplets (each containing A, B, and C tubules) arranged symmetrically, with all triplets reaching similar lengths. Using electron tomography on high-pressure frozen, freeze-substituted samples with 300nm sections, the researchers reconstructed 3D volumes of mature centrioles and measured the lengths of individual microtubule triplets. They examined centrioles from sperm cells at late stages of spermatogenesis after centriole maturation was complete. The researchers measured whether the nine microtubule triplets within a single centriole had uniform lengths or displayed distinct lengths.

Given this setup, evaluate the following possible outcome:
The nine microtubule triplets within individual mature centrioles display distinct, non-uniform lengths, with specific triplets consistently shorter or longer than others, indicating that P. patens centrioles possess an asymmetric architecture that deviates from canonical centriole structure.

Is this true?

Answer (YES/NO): YES